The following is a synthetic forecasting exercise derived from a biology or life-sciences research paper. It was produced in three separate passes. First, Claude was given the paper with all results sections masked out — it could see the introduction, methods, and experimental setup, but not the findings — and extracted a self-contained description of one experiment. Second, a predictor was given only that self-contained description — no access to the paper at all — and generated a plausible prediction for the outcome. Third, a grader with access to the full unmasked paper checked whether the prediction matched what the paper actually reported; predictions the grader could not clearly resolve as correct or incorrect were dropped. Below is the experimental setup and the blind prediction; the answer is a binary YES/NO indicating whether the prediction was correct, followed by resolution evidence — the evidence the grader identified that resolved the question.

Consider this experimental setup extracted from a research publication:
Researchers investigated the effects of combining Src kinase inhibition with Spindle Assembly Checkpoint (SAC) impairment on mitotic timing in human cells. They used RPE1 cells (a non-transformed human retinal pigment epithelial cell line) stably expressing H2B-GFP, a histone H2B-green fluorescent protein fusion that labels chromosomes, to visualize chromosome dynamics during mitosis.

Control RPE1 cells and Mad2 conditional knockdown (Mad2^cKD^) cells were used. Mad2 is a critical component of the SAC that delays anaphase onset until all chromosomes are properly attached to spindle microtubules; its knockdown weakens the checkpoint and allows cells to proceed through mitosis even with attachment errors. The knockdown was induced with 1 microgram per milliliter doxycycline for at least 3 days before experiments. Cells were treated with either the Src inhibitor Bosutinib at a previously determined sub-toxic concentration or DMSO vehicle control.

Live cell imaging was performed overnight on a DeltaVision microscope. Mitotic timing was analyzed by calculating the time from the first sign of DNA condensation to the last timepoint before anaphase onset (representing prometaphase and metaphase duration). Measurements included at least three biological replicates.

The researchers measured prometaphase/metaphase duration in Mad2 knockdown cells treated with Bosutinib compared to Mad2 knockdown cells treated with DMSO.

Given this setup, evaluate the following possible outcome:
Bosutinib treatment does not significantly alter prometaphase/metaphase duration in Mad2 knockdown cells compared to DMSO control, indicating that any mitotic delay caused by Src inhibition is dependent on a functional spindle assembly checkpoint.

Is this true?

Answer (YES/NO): NO